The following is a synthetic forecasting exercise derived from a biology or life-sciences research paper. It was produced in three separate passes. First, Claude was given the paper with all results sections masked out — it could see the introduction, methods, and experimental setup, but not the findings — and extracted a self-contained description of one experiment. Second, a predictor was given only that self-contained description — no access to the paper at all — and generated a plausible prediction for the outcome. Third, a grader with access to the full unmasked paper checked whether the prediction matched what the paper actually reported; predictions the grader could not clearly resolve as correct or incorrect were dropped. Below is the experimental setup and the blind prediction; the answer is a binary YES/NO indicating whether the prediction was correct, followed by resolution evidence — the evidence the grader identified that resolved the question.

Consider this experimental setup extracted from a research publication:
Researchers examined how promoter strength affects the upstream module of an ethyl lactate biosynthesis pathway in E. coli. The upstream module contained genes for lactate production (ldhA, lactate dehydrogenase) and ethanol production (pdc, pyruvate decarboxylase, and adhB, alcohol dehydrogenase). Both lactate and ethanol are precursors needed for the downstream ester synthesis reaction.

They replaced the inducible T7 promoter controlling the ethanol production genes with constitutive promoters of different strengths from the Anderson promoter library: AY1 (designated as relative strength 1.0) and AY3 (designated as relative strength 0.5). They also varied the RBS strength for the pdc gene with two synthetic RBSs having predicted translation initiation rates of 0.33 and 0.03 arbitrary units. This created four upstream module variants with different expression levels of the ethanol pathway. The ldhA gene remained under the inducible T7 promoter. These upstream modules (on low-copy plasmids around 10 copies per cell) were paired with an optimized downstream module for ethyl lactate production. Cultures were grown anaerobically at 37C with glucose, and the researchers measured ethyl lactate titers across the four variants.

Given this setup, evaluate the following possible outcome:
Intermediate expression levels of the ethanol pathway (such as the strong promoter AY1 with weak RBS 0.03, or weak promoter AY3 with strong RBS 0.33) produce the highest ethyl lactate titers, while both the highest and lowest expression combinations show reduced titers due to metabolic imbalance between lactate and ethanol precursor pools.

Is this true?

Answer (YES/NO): NO